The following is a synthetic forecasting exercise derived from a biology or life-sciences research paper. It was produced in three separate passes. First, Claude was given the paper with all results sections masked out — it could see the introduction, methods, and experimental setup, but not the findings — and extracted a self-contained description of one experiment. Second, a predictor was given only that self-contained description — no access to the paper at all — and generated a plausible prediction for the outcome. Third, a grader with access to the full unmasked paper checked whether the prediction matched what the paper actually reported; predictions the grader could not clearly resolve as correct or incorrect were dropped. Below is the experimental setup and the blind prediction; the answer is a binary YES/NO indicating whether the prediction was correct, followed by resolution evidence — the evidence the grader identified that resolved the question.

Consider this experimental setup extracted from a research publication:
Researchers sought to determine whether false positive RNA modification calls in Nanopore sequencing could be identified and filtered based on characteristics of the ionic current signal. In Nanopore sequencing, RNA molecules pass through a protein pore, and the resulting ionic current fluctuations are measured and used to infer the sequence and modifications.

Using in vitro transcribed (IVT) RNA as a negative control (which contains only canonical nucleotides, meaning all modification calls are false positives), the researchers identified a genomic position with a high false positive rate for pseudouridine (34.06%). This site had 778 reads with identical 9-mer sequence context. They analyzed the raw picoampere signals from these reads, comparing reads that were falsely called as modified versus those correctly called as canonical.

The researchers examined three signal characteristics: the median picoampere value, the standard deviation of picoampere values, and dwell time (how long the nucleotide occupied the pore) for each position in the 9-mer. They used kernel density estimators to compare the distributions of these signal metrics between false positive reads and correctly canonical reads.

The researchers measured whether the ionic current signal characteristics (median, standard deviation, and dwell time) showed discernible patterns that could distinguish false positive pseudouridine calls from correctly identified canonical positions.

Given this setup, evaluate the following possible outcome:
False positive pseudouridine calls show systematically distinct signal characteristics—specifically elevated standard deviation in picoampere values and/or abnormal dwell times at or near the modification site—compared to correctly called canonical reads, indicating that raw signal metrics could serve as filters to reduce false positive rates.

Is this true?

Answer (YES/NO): NO